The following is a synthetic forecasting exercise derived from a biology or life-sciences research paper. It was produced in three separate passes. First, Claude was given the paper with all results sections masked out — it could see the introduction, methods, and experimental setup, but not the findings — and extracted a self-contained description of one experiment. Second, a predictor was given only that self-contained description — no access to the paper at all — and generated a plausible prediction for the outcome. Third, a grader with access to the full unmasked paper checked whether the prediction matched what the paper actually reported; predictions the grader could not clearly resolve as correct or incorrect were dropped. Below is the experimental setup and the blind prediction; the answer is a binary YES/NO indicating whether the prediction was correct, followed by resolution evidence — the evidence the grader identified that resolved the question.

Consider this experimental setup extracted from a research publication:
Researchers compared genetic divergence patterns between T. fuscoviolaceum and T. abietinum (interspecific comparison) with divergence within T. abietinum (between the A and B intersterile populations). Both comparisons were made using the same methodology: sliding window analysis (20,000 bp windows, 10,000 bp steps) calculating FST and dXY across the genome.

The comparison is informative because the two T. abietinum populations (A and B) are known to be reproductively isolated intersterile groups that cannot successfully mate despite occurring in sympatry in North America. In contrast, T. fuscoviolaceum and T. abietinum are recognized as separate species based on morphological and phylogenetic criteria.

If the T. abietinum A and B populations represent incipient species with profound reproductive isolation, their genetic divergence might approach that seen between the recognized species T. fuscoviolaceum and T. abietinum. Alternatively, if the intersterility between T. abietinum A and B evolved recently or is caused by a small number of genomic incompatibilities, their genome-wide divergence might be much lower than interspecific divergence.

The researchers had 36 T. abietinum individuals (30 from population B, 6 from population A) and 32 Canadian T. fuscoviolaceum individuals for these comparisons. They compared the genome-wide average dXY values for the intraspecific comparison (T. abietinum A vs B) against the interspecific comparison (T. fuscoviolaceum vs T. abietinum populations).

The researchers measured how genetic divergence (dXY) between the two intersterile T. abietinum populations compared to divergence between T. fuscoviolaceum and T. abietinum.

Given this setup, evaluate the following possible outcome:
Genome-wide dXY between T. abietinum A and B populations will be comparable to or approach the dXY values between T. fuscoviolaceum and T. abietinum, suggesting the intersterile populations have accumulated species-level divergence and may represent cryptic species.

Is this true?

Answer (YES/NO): NO